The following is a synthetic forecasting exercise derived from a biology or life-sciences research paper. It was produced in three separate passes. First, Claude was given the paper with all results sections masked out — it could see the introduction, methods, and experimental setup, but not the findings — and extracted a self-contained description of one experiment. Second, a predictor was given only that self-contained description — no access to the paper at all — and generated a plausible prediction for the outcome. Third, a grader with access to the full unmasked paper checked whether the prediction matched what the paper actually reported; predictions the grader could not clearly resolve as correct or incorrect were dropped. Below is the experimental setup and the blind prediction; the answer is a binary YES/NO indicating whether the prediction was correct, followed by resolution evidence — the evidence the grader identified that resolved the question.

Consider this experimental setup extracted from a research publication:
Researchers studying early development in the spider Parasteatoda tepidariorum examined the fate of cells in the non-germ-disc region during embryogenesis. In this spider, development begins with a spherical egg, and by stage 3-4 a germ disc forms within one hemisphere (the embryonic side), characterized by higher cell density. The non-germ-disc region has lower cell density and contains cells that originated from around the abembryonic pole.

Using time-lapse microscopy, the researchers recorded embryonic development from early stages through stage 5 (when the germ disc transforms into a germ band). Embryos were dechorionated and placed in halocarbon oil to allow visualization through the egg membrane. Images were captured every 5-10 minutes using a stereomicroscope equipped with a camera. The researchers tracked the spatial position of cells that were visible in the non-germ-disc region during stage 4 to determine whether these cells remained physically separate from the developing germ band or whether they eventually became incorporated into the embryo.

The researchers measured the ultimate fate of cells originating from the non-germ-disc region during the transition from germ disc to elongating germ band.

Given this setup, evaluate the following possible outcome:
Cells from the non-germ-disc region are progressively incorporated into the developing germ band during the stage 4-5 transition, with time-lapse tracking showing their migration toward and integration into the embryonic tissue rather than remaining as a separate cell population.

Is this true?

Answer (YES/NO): YES